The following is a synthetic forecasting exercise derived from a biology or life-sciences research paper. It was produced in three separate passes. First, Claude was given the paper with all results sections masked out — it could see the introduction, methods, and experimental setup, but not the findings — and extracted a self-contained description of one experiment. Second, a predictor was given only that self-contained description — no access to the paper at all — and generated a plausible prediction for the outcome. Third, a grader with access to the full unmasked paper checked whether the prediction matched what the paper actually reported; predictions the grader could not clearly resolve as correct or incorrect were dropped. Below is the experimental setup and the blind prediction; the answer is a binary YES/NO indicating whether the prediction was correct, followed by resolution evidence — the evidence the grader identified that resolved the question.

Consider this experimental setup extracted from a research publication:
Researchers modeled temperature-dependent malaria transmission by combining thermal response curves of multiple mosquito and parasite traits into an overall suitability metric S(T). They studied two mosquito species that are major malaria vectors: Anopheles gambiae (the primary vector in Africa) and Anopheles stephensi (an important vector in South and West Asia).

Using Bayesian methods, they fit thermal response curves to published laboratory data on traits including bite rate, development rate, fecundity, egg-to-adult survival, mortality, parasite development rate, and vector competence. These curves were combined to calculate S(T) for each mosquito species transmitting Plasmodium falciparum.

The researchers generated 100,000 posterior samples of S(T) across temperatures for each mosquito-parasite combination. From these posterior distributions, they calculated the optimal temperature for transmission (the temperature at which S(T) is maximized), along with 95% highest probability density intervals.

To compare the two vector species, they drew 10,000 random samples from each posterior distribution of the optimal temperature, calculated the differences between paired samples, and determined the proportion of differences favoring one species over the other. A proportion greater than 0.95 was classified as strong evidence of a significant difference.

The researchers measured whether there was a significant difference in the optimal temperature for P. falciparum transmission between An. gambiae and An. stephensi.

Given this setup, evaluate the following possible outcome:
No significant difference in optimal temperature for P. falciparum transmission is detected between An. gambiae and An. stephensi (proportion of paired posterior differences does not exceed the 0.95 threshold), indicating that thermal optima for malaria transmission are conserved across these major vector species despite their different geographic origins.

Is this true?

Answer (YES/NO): YES